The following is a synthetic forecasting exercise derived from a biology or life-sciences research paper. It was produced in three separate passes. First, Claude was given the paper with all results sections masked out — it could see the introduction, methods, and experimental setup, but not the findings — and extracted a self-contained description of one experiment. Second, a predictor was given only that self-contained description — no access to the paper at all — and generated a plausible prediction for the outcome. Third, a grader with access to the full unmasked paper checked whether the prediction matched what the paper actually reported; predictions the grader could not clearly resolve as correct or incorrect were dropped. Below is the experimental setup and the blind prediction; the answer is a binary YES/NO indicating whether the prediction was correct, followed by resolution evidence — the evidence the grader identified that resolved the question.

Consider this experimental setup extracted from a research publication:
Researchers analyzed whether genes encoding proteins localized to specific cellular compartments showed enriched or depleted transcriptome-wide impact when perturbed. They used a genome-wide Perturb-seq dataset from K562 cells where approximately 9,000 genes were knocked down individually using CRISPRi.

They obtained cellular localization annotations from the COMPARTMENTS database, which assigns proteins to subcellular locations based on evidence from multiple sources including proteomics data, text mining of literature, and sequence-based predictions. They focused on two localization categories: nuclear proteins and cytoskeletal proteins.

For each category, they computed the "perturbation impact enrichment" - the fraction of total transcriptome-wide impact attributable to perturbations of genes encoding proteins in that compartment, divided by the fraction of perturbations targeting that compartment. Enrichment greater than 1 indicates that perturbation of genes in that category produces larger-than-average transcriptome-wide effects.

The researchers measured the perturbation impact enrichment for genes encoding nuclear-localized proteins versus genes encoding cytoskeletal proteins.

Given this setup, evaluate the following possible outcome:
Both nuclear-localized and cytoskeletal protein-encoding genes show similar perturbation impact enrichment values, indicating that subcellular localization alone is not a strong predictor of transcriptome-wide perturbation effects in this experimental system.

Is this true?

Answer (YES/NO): NO